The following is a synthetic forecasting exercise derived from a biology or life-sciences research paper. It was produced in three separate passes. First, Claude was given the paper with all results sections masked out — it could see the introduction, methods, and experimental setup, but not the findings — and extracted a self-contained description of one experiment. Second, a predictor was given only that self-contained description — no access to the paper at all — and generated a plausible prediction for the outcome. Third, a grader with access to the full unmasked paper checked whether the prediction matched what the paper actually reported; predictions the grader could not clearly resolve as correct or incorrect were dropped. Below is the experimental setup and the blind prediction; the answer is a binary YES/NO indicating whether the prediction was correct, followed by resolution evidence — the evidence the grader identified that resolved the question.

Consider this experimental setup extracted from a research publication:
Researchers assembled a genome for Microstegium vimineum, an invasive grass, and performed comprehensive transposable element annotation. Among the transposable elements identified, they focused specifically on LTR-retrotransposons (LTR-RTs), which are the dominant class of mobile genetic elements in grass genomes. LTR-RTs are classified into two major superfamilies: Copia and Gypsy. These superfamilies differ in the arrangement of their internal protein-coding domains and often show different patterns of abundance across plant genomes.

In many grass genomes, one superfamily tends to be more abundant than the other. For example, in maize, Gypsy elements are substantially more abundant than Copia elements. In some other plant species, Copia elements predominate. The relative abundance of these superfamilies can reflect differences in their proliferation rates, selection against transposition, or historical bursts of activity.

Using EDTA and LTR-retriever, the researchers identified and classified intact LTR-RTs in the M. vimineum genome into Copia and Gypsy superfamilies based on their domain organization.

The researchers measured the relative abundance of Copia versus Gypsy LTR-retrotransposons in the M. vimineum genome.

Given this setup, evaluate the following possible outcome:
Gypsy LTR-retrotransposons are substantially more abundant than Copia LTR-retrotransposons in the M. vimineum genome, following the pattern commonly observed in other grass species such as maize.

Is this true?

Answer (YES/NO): YES